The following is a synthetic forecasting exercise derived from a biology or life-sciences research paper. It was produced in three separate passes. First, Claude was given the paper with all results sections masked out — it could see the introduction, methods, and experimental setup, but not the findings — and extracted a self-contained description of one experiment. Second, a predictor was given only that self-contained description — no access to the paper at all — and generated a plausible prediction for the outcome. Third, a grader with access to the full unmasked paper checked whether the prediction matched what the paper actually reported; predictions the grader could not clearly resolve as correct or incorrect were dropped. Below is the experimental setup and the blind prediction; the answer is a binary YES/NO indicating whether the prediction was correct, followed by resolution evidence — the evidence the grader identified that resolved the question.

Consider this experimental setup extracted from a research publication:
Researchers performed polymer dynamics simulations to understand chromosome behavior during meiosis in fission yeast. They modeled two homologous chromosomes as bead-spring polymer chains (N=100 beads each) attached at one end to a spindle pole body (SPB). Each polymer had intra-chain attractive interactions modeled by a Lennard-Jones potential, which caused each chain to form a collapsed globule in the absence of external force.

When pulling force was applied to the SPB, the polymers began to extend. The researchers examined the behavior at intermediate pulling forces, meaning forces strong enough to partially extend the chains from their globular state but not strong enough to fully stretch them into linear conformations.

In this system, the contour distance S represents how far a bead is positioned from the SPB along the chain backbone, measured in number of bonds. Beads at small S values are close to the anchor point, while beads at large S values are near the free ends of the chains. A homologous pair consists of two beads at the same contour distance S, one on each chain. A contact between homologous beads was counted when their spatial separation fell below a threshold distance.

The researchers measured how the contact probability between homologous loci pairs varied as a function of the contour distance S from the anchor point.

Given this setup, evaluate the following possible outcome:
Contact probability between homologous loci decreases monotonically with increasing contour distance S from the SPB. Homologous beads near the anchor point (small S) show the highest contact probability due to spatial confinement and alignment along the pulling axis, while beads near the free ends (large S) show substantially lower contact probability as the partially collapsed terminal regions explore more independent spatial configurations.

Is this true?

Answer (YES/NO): YES